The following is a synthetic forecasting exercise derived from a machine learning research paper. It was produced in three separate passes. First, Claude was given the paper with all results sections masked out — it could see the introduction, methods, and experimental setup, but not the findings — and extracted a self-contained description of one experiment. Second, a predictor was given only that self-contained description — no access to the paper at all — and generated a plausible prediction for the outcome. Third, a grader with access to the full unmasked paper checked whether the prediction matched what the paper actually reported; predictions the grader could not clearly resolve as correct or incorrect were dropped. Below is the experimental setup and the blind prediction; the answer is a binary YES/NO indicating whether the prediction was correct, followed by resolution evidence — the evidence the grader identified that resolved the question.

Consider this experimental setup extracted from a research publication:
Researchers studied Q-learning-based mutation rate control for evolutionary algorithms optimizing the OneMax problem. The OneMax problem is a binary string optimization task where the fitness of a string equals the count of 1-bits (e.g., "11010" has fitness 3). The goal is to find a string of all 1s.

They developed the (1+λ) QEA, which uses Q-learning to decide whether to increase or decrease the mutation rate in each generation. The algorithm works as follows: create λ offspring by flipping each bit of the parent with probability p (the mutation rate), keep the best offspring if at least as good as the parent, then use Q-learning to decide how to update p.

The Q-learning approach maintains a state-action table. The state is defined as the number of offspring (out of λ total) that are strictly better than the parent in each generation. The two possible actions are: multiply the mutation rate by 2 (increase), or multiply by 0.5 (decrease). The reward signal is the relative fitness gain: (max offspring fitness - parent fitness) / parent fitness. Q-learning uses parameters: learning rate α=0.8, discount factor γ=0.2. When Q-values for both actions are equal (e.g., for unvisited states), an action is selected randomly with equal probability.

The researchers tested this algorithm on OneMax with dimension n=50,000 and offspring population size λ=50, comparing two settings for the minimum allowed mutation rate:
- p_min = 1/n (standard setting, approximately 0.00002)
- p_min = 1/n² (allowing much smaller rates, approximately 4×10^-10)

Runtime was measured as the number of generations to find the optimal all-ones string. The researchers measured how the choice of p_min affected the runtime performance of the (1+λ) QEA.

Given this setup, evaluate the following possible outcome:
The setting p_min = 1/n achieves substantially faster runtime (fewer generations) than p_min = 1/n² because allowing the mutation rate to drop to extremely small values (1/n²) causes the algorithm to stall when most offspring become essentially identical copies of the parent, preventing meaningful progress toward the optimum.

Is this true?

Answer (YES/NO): NO